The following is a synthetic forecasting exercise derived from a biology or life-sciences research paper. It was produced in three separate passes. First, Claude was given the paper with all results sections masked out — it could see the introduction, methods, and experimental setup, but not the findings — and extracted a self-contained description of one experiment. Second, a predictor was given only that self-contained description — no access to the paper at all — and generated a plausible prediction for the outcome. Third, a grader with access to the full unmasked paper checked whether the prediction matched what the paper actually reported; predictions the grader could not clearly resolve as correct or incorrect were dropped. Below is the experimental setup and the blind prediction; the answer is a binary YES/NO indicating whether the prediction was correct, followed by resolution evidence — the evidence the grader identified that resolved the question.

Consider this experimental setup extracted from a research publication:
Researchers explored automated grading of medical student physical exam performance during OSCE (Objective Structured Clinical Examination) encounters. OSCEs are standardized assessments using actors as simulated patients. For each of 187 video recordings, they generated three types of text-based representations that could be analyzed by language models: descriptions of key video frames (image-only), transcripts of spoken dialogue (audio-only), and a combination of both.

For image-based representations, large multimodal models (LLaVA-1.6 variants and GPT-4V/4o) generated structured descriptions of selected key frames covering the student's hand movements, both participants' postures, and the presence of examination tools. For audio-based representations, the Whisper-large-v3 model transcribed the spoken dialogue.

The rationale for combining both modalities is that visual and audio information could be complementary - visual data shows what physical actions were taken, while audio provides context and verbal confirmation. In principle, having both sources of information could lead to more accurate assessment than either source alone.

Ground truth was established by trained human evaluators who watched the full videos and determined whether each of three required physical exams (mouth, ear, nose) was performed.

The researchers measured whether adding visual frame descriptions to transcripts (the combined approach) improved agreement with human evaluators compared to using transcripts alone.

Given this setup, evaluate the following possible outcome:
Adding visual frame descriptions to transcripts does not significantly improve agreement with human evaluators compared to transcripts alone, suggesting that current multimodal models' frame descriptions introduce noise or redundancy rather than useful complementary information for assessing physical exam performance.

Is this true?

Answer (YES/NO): YES